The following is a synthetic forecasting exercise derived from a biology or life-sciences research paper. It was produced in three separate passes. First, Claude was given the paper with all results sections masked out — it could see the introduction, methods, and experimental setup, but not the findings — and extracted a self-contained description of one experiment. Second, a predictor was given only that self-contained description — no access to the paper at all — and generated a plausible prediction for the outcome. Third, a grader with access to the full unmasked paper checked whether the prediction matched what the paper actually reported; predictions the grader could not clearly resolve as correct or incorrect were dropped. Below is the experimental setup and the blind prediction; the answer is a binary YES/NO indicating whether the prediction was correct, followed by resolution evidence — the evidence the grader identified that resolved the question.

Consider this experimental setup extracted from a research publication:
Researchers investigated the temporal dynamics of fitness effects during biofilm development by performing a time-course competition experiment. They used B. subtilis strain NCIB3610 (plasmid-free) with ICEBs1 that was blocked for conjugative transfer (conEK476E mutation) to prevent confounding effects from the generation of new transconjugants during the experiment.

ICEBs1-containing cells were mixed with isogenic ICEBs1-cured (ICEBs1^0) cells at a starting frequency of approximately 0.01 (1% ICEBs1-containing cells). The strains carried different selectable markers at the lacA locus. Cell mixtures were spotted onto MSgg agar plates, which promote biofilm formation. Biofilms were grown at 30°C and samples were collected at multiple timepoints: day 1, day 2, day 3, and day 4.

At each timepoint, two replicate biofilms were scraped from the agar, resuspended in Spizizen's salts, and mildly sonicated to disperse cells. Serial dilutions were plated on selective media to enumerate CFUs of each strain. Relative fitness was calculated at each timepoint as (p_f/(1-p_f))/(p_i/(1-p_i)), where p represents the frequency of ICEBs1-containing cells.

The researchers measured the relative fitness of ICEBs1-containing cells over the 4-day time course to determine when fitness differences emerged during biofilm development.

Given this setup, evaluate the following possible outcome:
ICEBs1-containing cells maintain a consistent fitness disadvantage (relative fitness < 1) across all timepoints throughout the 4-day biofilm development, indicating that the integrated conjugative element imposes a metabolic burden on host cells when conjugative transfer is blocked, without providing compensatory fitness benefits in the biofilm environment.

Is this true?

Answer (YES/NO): NO